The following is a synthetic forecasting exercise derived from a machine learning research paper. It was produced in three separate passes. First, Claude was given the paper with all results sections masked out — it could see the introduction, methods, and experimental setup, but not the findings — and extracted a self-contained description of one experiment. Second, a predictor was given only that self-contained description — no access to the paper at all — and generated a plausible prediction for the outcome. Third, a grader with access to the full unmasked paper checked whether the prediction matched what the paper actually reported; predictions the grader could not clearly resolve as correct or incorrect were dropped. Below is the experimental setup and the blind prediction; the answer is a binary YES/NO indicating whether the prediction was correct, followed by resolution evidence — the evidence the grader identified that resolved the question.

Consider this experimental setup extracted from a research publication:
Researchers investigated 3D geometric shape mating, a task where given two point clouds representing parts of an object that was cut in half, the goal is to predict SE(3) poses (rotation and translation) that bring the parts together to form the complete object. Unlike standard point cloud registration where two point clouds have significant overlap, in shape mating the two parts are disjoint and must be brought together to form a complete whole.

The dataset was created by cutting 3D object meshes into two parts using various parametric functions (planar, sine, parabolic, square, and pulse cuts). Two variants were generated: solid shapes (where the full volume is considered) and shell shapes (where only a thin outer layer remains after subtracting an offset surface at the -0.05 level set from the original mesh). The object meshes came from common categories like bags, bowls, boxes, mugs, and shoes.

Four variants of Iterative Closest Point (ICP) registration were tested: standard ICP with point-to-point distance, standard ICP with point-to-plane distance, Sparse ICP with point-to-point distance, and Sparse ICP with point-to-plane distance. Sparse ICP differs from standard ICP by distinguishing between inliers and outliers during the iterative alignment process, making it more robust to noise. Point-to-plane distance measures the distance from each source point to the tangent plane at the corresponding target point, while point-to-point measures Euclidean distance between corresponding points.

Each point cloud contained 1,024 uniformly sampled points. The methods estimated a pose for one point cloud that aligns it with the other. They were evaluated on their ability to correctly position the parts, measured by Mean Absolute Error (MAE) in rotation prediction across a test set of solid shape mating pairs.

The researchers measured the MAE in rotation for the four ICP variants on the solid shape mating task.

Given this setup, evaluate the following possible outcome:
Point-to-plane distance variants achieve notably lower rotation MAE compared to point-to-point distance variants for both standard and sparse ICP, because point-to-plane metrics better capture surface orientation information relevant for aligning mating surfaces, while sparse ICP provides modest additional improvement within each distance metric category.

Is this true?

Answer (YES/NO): NO